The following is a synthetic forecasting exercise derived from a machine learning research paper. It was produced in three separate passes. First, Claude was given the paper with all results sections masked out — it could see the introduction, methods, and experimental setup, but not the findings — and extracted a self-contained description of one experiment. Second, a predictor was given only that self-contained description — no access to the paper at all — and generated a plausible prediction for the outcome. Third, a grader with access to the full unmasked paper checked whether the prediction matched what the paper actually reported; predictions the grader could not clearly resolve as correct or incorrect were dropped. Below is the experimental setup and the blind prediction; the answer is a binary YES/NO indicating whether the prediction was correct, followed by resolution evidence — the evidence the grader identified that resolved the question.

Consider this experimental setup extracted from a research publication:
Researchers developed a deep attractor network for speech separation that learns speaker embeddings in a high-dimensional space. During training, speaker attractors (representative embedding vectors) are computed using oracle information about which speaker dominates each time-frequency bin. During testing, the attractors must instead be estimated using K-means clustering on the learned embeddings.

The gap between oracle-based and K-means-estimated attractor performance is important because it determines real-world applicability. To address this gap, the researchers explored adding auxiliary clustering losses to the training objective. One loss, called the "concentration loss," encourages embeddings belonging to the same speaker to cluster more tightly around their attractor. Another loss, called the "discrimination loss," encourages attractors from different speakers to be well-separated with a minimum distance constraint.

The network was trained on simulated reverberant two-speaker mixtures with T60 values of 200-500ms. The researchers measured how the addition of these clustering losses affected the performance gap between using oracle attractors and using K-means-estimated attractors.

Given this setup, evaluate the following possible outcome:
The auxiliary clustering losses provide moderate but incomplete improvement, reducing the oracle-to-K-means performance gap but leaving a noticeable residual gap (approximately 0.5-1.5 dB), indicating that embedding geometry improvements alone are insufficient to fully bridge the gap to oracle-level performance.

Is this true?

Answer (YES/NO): NO